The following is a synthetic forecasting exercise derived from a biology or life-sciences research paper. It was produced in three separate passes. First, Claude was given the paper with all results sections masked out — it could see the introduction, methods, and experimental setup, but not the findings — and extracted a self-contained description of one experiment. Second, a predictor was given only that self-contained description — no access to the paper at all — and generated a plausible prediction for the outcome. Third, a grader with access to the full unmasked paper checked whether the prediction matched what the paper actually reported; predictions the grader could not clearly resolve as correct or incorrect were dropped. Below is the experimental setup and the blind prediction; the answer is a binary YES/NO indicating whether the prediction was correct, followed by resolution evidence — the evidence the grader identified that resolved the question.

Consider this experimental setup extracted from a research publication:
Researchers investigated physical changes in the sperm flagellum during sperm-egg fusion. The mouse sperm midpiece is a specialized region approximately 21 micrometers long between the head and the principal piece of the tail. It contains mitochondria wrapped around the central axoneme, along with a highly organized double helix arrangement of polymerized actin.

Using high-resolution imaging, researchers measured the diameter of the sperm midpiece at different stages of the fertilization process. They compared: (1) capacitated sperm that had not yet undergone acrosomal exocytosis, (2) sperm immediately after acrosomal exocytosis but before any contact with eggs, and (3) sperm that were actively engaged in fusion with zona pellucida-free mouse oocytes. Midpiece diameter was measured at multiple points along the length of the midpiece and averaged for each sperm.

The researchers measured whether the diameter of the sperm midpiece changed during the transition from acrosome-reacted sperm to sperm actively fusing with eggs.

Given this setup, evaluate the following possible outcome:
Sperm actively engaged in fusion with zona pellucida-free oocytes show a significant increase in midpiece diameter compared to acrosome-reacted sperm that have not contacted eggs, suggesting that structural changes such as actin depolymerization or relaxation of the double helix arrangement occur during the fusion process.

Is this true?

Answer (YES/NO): NO